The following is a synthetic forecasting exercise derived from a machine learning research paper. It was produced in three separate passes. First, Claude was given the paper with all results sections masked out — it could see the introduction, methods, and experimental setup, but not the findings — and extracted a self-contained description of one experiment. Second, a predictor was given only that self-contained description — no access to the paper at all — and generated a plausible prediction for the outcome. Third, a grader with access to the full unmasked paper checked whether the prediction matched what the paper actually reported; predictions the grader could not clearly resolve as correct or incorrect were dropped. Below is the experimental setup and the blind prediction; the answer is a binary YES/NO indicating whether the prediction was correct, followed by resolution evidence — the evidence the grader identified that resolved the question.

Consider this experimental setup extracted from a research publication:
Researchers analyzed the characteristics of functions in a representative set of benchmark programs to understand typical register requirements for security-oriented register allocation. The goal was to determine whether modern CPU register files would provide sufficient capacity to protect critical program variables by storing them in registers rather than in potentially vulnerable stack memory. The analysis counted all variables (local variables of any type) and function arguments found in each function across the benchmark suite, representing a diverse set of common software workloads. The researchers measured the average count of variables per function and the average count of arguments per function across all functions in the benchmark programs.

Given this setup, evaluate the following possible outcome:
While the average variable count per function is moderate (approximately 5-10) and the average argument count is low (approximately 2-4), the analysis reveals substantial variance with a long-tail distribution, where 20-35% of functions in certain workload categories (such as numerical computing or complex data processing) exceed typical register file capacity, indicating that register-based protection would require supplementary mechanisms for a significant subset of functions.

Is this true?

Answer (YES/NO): NO